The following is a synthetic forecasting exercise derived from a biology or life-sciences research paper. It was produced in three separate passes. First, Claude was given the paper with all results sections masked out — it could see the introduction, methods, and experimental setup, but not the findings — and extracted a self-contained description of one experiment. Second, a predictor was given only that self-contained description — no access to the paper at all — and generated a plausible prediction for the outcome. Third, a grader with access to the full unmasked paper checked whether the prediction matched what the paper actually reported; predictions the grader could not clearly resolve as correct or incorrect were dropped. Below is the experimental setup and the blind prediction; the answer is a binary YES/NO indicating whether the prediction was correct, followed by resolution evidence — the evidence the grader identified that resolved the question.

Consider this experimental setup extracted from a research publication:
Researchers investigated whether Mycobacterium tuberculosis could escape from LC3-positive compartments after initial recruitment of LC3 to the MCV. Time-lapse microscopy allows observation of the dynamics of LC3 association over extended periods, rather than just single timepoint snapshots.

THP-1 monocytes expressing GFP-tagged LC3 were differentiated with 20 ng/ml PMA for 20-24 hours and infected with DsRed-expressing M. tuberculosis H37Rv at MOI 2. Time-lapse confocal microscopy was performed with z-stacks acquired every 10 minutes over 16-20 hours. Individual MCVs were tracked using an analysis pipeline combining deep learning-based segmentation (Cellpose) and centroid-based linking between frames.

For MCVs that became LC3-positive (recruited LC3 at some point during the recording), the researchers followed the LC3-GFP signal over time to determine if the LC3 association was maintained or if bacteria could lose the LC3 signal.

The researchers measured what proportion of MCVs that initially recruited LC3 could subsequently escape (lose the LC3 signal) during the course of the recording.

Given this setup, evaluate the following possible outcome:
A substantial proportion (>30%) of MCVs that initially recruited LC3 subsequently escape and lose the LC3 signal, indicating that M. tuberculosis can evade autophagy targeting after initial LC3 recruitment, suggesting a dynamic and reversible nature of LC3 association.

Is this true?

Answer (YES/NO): YES